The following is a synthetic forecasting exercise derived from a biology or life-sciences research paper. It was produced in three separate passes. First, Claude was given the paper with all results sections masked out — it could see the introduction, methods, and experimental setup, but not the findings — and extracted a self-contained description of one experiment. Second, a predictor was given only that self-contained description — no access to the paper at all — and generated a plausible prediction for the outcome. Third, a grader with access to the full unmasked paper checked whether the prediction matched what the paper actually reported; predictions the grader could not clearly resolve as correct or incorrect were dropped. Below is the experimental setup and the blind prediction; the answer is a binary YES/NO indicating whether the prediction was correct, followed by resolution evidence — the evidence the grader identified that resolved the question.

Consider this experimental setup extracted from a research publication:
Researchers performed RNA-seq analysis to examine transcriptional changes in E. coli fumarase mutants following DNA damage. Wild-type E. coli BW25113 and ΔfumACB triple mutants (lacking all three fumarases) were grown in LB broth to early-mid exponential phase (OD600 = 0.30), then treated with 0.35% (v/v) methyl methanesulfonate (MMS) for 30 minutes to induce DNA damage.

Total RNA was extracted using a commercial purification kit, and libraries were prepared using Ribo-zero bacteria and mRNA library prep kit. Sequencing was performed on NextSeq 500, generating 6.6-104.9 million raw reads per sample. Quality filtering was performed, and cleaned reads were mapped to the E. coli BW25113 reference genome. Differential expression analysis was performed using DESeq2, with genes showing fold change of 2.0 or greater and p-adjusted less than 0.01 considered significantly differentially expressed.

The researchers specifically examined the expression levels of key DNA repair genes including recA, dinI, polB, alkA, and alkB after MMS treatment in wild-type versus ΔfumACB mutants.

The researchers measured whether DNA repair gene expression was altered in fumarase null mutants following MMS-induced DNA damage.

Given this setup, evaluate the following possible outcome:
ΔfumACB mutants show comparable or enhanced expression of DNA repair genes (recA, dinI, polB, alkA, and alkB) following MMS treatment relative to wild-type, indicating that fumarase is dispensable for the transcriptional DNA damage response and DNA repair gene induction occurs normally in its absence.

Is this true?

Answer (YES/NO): NO